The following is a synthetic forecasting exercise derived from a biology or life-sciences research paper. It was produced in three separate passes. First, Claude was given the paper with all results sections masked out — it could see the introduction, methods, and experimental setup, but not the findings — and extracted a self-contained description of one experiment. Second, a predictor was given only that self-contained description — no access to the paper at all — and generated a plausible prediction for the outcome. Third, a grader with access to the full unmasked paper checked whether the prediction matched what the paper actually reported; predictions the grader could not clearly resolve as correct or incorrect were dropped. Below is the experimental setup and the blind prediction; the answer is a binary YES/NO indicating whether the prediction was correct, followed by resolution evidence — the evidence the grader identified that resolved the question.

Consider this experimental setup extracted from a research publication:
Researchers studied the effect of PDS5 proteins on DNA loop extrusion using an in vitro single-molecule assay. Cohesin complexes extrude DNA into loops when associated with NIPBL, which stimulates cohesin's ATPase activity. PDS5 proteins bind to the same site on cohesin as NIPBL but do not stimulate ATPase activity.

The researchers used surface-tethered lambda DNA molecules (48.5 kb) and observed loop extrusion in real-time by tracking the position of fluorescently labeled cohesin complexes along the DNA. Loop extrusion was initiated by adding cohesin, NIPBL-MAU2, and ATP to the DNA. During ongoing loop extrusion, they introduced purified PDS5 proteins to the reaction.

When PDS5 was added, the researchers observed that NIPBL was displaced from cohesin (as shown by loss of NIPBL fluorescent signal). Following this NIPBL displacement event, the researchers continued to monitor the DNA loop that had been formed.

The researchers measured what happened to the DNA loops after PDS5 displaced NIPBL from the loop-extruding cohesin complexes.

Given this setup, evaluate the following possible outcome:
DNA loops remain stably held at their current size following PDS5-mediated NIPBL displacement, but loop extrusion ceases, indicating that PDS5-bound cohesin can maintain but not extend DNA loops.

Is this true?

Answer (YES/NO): NO